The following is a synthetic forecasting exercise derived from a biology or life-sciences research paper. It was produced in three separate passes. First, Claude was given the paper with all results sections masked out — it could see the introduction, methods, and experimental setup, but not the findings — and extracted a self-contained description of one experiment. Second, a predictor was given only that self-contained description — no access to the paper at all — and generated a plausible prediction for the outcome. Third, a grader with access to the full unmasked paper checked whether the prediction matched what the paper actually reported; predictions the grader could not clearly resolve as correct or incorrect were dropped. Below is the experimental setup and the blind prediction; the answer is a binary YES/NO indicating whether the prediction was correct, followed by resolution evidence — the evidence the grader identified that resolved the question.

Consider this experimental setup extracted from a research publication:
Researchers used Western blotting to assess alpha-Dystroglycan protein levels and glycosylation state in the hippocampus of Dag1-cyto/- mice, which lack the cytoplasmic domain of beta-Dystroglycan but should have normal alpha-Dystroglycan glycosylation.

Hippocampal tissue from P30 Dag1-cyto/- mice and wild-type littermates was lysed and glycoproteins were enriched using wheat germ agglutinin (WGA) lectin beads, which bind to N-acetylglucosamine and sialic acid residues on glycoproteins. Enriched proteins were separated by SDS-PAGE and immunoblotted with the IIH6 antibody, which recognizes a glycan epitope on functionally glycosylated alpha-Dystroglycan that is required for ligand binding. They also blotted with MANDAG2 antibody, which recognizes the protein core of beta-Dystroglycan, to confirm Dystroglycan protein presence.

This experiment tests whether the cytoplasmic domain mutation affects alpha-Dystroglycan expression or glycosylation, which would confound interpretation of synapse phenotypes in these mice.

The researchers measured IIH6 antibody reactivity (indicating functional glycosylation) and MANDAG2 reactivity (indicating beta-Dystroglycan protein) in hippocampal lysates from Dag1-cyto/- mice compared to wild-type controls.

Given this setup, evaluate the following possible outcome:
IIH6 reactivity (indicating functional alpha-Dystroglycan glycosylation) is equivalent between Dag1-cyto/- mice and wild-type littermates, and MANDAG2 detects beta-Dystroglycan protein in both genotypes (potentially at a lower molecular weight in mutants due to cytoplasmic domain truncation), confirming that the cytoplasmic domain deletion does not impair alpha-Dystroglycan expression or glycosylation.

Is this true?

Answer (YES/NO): NO